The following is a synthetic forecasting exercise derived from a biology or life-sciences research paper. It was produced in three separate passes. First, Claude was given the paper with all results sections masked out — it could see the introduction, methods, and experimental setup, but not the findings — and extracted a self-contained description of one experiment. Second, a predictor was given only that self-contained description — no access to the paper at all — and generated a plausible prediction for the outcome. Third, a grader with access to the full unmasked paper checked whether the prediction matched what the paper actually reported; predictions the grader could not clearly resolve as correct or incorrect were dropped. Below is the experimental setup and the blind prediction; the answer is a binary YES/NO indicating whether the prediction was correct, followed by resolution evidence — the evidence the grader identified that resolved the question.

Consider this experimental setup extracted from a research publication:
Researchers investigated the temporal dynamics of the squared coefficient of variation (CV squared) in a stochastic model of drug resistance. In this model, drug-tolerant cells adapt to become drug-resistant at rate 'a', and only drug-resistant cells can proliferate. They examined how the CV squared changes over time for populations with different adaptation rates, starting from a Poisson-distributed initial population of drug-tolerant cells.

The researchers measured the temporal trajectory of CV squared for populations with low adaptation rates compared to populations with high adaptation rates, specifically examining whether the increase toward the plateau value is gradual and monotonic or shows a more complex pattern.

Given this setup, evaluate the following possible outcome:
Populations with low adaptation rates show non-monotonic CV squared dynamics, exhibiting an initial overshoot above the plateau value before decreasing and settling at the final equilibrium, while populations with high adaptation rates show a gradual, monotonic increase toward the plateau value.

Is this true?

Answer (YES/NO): NO